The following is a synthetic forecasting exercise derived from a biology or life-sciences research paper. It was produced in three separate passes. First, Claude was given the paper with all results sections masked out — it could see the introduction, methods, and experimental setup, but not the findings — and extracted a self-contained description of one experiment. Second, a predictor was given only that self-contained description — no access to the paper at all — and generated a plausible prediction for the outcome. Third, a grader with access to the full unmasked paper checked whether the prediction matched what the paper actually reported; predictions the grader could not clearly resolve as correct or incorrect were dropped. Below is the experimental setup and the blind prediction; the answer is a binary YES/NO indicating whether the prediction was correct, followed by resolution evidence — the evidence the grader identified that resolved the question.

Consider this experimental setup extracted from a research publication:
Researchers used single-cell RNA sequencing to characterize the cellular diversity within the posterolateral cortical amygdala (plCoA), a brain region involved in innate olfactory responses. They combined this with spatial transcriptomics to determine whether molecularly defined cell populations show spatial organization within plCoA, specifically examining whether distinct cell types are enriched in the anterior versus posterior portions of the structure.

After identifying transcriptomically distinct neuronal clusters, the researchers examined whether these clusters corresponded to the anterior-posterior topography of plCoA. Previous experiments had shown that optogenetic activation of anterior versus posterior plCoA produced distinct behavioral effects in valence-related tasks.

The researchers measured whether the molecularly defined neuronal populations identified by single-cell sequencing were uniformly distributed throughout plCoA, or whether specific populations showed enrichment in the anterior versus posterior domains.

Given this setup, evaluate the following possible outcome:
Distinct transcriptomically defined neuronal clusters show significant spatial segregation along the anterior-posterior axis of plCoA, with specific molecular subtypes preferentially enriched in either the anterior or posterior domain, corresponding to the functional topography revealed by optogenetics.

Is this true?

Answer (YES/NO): YES